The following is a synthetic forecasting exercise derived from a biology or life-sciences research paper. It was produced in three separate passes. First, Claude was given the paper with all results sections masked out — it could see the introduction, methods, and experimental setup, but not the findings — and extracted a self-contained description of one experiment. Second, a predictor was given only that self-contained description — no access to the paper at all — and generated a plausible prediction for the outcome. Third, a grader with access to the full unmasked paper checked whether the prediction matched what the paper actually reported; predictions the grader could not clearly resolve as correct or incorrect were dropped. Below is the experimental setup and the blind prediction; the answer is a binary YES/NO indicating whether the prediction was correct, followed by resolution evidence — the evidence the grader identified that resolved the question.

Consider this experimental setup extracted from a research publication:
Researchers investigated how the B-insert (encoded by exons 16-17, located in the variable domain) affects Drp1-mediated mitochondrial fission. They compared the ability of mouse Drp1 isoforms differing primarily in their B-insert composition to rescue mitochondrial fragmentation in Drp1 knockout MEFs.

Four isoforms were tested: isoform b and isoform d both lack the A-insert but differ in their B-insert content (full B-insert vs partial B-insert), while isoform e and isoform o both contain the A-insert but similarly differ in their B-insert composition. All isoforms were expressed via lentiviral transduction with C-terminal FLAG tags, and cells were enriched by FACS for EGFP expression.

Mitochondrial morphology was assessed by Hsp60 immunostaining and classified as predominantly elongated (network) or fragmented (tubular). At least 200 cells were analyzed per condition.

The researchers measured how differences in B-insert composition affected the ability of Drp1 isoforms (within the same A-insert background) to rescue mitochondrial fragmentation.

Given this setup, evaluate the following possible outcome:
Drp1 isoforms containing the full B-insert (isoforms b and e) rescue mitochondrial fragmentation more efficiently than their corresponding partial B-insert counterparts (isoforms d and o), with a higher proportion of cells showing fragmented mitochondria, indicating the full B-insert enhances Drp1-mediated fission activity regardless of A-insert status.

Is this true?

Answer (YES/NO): NO